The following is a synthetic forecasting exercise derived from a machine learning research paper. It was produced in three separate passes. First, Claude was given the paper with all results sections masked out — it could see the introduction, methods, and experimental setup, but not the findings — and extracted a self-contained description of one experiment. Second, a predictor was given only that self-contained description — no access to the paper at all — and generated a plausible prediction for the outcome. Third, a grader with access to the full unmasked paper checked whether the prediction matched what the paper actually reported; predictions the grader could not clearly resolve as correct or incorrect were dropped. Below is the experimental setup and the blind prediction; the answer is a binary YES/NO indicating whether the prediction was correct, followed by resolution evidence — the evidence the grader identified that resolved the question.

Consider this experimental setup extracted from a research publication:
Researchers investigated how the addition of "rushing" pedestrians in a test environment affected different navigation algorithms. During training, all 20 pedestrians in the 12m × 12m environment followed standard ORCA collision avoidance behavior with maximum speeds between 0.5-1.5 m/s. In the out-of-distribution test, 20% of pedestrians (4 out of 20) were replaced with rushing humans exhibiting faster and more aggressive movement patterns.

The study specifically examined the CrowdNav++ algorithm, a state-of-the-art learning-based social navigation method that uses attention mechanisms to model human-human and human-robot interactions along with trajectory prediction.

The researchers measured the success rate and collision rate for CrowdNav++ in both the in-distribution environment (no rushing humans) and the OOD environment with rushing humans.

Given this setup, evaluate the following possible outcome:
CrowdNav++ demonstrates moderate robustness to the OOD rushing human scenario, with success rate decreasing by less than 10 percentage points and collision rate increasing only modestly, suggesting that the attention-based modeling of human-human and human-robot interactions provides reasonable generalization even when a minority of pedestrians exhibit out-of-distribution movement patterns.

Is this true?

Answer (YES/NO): NO